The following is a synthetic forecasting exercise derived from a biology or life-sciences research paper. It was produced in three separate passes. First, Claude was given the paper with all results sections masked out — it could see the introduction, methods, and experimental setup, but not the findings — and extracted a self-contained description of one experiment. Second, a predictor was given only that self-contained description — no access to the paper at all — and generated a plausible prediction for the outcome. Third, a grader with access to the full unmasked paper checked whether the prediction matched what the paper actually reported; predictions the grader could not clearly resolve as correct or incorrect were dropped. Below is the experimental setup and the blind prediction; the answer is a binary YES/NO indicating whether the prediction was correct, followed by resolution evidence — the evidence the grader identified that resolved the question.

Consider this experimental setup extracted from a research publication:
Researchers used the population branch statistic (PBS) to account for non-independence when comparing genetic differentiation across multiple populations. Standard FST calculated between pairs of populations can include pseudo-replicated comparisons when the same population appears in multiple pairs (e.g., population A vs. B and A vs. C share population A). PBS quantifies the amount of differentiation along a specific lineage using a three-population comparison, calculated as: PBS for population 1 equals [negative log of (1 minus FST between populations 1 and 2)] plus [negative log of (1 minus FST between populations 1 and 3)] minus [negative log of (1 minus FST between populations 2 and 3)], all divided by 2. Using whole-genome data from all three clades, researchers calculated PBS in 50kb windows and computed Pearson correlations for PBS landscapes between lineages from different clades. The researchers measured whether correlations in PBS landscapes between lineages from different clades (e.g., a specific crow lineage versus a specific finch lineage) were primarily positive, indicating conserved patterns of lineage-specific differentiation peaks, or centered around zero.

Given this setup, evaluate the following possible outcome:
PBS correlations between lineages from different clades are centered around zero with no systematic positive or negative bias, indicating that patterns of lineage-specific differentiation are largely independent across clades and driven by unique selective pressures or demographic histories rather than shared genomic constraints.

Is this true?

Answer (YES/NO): NO